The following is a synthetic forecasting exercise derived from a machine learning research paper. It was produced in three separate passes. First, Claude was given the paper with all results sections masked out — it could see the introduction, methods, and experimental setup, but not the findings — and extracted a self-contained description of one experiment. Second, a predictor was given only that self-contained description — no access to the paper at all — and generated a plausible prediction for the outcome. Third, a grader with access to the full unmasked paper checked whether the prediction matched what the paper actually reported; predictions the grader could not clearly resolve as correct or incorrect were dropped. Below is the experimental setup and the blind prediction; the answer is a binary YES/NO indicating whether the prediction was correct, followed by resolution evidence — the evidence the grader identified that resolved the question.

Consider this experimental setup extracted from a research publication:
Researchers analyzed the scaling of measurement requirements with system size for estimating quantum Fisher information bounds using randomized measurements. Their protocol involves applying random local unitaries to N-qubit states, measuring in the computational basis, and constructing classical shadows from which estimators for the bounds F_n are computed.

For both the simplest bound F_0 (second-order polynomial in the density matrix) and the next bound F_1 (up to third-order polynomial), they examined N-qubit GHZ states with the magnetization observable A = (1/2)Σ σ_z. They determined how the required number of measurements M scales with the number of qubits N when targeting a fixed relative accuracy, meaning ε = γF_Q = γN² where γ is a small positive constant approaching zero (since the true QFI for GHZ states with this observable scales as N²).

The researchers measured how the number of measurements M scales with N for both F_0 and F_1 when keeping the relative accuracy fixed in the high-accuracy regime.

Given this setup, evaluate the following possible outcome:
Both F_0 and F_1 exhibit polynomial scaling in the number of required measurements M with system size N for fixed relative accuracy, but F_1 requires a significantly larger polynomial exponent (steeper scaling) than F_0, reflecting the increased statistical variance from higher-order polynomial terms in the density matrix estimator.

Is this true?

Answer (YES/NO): NO